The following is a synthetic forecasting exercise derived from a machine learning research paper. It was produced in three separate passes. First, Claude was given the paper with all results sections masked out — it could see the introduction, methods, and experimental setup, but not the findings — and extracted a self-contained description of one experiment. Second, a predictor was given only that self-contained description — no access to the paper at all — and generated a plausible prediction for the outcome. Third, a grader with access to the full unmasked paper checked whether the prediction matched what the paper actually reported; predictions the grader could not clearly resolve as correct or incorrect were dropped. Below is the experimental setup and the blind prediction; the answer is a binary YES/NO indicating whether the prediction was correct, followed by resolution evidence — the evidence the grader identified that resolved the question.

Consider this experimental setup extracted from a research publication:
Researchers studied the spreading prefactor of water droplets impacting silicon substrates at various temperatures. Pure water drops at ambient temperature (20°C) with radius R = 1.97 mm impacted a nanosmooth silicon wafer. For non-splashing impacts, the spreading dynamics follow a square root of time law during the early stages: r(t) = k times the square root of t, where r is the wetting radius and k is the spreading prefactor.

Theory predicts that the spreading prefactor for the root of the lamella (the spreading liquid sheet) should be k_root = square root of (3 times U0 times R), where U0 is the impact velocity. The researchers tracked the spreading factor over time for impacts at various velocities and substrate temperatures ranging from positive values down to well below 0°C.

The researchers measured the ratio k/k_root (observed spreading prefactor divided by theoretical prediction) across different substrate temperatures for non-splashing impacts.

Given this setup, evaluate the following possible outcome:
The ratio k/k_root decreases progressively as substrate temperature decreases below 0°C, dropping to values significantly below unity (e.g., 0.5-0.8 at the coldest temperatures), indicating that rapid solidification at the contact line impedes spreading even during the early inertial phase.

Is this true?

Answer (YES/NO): NO